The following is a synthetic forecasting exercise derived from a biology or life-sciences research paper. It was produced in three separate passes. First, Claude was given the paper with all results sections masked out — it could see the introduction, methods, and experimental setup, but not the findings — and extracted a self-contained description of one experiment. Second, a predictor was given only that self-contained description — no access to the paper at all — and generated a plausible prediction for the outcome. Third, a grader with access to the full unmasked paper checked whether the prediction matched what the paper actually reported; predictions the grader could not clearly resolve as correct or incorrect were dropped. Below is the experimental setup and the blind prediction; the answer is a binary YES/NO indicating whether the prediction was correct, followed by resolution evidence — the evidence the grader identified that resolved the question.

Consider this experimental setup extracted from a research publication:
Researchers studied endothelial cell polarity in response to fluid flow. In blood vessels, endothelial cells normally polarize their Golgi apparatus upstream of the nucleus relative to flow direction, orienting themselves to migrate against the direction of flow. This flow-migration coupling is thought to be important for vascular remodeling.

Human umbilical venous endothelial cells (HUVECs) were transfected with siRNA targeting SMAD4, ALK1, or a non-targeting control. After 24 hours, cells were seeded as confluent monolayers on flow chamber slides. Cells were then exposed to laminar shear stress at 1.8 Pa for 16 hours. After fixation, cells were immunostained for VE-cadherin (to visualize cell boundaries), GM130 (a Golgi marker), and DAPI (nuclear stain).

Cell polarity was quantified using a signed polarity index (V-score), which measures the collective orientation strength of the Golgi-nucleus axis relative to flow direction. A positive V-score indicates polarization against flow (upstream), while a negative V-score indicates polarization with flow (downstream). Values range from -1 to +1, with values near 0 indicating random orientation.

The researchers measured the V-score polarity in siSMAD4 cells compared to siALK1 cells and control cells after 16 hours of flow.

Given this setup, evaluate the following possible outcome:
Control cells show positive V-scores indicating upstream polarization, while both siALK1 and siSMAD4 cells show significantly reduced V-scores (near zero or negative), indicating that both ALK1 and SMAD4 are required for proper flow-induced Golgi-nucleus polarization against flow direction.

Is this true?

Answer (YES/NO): NO